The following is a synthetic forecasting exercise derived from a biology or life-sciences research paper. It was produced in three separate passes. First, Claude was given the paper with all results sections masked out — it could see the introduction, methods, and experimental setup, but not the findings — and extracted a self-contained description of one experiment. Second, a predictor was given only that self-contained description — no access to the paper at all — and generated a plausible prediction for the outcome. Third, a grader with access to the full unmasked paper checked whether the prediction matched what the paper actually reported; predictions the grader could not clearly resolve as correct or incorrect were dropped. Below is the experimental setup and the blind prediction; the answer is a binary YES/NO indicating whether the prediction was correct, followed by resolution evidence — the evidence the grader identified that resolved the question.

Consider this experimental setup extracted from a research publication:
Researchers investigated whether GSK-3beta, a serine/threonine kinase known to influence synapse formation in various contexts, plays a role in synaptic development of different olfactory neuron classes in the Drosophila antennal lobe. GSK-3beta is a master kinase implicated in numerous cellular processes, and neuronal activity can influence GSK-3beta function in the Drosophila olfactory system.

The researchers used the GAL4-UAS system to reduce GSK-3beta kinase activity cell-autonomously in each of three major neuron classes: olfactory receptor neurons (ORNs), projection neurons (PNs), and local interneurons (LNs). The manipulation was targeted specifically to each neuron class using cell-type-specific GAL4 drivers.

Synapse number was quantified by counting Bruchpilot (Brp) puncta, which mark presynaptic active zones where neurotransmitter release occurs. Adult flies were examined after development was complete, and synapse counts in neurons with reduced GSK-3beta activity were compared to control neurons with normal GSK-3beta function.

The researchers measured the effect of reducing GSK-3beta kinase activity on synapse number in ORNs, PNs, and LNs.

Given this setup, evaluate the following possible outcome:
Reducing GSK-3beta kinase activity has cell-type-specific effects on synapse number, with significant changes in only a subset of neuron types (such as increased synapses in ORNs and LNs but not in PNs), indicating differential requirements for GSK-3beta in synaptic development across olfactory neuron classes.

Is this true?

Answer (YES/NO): NO